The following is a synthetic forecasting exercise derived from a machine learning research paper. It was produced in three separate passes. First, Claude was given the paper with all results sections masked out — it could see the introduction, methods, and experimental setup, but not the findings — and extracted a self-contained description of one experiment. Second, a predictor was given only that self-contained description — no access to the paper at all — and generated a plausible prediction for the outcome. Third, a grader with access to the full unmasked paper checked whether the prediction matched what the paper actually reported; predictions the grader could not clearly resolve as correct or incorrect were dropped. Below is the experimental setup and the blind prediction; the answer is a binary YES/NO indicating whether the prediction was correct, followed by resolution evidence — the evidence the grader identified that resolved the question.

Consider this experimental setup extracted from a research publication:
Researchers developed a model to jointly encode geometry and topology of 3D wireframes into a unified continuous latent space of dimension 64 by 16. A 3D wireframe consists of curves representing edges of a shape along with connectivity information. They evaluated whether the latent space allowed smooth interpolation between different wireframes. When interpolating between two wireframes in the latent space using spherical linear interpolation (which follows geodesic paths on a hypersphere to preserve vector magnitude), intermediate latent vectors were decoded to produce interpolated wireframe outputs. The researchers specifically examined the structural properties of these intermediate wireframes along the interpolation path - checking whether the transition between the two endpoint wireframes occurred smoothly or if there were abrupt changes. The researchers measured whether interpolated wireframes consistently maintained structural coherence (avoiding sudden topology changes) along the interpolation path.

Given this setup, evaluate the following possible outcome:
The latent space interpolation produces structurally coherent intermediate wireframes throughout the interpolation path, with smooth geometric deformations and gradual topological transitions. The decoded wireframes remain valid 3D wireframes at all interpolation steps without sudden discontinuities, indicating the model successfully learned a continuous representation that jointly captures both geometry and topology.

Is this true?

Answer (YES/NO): NO